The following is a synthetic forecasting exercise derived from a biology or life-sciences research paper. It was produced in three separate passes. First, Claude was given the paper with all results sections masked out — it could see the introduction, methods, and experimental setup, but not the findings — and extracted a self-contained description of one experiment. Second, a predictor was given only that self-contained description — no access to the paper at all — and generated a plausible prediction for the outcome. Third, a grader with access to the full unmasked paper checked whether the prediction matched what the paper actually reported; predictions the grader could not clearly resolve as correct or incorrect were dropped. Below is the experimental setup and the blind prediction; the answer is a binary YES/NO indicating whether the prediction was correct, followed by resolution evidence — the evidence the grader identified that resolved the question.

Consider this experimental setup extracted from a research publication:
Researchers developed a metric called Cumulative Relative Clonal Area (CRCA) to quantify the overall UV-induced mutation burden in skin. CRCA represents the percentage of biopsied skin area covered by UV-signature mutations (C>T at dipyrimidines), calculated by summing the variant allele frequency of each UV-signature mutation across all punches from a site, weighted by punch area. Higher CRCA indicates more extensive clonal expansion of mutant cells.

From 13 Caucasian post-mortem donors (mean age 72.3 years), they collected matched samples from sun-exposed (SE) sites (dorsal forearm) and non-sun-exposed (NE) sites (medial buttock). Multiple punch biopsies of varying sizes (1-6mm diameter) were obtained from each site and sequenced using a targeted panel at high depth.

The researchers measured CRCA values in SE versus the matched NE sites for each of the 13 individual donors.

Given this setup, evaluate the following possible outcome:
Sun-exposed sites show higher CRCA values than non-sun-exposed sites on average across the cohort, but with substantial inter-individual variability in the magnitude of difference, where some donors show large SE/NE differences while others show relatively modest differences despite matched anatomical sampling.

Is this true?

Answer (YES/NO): YES